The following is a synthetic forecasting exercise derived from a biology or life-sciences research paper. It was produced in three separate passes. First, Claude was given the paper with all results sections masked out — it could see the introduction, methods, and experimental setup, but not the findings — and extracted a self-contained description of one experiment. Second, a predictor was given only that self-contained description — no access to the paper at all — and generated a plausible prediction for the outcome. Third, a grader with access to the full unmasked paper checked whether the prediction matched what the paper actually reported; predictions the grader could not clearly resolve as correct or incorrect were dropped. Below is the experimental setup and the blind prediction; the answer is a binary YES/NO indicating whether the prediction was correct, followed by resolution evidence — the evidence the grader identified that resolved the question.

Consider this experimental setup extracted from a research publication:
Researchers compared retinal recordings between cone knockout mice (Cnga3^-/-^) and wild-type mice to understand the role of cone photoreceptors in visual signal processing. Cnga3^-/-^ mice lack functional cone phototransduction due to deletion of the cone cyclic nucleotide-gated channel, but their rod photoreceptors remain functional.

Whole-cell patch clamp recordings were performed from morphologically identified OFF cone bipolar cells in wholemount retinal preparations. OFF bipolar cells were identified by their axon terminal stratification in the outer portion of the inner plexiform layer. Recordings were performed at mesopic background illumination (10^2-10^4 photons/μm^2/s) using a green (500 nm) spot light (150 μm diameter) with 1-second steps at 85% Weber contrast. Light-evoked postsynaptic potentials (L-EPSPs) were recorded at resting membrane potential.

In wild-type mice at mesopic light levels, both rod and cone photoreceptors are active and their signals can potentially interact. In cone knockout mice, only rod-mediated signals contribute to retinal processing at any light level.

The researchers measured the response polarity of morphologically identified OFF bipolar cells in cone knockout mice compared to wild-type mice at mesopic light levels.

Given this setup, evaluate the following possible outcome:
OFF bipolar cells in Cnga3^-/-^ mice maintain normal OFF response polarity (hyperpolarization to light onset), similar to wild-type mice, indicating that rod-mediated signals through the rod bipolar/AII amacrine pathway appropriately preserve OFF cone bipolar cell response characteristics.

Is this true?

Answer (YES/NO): NO